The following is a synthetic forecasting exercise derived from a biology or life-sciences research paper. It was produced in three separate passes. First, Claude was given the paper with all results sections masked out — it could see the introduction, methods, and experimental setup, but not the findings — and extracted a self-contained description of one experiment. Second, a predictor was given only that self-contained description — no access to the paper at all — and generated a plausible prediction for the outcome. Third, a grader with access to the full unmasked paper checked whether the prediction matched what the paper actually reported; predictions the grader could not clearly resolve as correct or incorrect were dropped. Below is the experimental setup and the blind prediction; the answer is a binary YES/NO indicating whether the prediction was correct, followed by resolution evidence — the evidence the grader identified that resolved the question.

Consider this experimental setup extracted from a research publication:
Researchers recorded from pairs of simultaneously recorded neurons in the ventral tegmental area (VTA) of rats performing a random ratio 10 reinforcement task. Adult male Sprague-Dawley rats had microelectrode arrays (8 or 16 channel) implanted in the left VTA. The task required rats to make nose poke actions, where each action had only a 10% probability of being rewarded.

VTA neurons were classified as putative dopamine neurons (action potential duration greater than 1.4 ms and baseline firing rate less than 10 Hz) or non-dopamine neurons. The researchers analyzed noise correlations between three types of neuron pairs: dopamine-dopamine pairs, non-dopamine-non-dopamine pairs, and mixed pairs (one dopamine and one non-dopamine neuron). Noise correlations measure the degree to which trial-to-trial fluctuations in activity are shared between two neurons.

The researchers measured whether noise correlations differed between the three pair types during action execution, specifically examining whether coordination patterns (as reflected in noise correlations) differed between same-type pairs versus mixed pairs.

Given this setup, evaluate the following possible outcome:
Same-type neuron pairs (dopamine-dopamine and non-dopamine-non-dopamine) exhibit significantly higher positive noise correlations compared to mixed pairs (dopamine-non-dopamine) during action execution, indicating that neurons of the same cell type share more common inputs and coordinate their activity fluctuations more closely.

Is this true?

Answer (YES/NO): NO